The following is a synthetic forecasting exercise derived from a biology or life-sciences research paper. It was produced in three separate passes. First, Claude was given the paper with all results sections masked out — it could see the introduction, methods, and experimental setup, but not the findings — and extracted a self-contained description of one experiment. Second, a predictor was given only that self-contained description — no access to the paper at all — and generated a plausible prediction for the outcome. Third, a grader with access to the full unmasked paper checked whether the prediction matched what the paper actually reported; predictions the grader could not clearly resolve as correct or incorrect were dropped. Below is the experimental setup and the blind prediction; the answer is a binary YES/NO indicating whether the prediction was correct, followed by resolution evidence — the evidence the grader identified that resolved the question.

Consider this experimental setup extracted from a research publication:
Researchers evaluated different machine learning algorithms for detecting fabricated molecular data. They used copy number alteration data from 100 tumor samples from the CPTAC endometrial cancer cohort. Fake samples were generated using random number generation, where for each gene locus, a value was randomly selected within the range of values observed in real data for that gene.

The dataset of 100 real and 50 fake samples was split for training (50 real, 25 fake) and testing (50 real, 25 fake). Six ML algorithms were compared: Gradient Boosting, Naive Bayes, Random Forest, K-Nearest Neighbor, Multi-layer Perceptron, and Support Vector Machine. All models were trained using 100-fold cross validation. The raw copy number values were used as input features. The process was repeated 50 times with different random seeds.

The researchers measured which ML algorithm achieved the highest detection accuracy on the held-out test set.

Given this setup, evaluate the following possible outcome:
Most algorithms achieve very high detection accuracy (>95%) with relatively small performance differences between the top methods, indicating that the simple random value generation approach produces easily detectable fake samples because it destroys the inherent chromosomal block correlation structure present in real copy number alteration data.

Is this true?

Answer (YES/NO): NO